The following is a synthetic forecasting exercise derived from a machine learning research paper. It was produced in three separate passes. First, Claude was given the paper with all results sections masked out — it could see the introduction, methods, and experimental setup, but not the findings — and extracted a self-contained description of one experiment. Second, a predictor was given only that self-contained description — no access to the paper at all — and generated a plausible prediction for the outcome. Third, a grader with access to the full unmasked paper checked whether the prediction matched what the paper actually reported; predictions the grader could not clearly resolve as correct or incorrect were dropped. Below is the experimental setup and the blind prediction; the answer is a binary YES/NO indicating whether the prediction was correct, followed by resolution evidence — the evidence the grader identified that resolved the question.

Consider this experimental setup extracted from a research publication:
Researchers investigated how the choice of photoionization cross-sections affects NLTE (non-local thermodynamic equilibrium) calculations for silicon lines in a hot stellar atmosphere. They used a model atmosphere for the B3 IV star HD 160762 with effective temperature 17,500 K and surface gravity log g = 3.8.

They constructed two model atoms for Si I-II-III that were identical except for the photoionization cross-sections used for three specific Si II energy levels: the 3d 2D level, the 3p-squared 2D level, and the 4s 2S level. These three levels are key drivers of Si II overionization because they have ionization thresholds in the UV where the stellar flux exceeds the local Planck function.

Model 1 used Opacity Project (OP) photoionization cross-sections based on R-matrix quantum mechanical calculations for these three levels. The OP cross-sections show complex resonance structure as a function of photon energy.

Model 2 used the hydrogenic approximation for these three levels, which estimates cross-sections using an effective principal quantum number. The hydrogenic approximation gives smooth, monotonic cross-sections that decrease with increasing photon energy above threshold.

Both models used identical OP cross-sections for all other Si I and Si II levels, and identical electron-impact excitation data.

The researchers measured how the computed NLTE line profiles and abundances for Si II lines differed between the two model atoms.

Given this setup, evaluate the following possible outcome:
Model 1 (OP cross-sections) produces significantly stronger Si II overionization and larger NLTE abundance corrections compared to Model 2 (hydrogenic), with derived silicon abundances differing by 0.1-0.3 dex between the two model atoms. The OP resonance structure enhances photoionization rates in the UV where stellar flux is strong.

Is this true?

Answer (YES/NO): NO